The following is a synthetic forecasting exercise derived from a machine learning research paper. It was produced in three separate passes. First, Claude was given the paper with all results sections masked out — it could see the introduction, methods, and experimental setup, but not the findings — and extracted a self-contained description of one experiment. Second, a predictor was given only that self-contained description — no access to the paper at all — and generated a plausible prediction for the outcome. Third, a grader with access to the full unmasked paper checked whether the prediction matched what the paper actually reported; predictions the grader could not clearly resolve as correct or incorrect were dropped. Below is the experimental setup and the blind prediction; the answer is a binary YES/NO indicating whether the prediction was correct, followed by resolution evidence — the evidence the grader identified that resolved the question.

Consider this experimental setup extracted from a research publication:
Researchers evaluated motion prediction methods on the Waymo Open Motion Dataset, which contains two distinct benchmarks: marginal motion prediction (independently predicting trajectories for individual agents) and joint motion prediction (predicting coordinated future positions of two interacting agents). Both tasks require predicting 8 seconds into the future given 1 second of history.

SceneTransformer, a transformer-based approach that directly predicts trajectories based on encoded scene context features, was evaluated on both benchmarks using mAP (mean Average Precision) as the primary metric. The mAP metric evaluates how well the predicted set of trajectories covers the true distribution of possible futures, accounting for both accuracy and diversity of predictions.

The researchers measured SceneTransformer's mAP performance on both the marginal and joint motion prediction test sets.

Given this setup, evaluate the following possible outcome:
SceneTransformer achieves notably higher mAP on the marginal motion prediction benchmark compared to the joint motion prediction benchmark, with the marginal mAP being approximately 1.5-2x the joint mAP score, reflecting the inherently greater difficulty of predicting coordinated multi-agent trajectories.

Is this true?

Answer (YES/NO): NO